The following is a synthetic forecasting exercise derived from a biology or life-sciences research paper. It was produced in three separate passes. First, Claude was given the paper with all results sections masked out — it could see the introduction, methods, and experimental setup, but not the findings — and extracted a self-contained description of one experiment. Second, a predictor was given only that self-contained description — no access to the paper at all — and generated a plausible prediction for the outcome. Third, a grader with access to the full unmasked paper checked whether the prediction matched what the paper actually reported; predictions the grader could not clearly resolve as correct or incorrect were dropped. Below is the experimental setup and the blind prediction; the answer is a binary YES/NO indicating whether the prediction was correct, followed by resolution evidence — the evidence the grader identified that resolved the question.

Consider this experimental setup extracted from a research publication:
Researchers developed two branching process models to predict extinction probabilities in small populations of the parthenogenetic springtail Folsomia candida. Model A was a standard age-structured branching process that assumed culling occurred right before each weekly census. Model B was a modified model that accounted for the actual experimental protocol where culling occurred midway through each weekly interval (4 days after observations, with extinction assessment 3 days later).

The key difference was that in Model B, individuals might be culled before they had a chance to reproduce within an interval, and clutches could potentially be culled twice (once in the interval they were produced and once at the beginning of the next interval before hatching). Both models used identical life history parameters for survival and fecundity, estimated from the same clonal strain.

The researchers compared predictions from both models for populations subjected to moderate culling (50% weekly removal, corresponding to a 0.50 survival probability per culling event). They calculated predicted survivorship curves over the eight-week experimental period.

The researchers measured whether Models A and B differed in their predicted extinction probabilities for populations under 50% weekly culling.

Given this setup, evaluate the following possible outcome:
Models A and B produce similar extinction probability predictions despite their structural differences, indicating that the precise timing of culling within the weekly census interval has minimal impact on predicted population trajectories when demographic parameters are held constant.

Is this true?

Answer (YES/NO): NO